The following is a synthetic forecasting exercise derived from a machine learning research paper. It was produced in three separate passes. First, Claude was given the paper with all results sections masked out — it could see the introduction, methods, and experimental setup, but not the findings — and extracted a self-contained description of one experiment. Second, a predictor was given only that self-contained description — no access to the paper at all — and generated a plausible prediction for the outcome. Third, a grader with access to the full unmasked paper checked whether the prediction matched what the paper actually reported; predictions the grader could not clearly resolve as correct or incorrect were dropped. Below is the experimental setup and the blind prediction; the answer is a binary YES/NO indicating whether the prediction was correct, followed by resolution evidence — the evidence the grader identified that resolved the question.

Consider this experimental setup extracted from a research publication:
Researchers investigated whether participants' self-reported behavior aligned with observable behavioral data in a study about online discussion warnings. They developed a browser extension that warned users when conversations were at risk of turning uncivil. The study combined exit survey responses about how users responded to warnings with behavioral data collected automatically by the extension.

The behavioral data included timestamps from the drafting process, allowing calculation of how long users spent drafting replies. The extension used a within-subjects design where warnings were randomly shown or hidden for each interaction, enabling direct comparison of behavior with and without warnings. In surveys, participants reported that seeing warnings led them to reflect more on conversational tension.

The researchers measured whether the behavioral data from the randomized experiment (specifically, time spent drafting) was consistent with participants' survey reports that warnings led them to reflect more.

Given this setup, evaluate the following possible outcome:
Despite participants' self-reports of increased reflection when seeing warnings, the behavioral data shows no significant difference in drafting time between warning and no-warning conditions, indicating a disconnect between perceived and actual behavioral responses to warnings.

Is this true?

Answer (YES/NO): NO